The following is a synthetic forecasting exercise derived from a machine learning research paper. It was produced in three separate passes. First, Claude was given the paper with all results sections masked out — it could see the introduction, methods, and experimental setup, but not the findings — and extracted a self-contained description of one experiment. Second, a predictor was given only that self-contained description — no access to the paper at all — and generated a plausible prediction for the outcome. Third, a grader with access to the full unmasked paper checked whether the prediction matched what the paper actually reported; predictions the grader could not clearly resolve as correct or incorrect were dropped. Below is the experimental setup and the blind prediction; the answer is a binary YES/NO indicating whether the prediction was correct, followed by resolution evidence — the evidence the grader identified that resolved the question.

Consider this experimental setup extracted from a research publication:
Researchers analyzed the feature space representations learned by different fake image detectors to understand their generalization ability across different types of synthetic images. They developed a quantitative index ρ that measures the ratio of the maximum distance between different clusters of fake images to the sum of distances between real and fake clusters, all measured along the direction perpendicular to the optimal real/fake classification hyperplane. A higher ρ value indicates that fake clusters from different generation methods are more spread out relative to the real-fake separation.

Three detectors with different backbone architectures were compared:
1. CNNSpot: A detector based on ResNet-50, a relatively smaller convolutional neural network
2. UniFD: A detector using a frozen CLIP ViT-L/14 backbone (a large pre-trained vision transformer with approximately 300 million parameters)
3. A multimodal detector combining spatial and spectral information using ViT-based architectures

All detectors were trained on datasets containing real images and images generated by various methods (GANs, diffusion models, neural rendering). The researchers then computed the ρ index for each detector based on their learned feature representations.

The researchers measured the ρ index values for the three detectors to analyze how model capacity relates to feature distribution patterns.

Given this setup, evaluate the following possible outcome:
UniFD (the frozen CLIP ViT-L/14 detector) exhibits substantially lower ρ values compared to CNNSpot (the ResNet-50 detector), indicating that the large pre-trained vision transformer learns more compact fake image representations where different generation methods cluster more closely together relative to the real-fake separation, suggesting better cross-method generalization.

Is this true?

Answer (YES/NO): YES